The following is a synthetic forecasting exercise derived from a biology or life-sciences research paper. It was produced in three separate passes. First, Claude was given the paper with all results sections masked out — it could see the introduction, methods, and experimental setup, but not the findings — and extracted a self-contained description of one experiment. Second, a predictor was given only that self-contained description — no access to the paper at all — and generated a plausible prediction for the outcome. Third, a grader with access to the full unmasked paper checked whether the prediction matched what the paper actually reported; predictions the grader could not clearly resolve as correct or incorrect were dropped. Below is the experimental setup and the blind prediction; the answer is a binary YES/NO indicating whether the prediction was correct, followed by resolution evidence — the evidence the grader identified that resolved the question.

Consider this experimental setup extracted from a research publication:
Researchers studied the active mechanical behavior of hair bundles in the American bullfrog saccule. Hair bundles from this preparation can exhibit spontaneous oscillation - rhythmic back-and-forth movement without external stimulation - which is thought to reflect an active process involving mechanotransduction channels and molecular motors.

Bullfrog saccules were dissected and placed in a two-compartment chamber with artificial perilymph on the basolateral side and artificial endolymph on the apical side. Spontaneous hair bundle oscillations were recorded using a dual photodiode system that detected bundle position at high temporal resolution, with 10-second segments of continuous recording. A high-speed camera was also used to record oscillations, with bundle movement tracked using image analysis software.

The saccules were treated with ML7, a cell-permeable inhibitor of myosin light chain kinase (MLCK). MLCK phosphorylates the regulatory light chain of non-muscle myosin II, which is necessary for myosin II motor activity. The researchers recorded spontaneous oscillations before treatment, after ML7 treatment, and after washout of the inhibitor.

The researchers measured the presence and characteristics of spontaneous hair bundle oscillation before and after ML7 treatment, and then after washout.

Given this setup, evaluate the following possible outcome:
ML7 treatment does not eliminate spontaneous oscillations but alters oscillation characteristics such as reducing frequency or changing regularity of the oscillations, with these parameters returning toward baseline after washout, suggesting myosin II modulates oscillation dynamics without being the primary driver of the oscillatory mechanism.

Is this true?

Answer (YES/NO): NO